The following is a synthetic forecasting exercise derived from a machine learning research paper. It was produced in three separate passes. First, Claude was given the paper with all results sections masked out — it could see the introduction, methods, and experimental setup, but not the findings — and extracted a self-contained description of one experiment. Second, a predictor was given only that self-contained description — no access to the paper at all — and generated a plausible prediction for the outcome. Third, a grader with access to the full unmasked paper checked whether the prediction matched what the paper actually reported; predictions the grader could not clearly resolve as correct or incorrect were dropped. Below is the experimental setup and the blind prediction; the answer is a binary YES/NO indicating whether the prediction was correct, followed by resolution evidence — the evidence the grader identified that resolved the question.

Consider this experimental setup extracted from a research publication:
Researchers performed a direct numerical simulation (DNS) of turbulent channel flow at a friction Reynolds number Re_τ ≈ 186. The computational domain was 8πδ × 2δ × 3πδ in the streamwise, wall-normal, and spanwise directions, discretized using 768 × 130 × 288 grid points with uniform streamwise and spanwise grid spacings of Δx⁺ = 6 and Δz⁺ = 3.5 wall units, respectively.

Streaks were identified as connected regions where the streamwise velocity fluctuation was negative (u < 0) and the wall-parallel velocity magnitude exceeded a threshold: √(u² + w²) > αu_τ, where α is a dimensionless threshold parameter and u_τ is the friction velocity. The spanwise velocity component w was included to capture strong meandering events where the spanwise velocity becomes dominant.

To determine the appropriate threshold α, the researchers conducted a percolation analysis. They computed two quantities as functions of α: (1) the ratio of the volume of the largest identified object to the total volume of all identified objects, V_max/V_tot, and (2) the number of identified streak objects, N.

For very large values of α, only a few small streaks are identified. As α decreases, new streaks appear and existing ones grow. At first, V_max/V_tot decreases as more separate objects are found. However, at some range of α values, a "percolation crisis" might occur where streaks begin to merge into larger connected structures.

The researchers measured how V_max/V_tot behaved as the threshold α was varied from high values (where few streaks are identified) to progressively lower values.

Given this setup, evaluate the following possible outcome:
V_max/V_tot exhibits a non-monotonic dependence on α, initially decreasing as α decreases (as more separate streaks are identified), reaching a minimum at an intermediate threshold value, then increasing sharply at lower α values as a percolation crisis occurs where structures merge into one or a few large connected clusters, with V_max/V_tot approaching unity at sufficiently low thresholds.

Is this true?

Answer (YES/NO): YES